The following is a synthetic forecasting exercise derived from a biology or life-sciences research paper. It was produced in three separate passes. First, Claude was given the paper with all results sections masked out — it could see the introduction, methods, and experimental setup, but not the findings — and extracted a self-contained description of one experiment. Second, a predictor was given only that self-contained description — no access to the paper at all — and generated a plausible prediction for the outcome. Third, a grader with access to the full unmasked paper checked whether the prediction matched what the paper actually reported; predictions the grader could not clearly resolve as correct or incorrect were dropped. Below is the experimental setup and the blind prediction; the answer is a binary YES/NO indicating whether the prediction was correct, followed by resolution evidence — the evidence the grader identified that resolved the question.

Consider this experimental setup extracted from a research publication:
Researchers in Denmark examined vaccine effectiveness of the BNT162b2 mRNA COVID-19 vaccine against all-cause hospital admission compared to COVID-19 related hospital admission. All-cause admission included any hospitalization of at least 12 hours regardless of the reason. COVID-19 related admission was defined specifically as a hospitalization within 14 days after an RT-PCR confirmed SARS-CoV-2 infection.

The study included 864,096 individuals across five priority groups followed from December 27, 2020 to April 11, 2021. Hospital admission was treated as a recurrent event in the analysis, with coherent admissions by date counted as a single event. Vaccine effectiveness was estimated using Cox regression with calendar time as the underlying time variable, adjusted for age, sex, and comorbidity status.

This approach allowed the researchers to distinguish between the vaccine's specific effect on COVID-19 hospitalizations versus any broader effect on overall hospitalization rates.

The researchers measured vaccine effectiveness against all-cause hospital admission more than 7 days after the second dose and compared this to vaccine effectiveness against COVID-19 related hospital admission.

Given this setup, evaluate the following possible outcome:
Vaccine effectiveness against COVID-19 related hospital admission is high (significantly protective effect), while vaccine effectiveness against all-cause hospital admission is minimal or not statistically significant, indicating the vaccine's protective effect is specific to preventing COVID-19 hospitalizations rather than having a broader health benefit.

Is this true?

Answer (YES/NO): NO